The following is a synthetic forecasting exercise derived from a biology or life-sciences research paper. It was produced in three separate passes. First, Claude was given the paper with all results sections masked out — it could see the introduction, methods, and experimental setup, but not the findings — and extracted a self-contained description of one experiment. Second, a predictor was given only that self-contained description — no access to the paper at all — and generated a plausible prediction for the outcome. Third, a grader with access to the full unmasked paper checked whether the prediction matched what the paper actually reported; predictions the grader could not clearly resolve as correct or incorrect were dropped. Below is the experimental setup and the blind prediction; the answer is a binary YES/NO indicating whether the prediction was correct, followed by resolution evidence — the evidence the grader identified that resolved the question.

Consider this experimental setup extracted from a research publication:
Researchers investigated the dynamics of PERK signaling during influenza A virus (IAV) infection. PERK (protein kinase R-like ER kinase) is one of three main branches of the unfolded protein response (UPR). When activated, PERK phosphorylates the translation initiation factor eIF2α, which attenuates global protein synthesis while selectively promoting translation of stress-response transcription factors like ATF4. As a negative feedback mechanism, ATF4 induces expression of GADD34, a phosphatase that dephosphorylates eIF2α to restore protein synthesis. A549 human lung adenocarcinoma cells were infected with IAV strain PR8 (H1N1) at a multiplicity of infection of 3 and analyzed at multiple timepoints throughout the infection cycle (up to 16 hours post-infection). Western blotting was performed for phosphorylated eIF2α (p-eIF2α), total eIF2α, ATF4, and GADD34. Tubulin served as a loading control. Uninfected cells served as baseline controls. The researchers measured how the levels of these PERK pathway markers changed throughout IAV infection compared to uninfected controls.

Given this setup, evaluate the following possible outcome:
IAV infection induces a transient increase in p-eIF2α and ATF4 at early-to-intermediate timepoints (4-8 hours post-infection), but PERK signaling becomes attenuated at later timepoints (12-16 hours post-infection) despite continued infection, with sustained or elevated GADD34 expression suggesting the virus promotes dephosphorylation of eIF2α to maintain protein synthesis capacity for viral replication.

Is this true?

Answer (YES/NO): NO